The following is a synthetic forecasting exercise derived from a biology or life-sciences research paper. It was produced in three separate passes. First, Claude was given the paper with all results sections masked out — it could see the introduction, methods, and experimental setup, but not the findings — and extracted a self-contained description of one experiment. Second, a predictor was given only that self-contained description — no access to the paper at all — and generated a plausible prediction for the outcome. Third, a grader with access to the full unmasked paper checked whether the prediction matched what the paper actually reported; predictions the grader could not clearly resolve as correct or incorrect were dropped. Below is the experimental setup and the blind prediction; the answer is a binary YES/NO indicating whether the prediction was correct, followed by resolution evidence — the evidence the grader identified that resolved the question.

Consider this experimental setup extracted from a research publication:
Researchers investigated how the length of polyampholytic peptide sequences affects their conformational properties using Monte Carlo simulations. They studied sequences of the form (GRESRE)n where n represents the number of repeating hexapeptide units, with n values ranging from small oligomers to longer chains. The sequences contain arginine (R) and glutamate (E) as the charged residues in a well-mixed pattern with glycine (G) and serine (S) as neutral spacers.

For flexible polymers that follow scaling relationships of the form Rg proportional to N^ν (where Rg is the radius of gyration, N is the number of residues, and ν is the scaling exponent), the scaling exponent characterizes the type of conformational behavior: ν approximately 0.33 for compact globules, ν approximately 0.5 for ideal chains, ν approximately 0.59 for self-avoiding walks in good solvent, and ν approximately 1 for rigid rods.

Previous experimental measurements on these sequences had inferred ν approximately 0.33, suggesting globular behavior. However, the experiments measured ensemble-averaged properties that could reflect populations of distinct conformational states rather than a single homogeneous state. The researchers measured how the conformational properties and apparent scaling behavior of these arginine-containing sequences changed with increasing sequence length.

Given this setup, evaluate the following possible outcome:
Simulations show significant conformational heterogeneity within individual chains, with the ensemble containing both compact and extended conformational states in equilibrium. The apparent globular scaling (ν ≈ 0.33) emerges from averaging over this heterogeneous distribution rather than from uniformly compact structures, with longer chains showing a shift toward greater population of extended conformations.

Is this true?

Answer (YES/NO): NO